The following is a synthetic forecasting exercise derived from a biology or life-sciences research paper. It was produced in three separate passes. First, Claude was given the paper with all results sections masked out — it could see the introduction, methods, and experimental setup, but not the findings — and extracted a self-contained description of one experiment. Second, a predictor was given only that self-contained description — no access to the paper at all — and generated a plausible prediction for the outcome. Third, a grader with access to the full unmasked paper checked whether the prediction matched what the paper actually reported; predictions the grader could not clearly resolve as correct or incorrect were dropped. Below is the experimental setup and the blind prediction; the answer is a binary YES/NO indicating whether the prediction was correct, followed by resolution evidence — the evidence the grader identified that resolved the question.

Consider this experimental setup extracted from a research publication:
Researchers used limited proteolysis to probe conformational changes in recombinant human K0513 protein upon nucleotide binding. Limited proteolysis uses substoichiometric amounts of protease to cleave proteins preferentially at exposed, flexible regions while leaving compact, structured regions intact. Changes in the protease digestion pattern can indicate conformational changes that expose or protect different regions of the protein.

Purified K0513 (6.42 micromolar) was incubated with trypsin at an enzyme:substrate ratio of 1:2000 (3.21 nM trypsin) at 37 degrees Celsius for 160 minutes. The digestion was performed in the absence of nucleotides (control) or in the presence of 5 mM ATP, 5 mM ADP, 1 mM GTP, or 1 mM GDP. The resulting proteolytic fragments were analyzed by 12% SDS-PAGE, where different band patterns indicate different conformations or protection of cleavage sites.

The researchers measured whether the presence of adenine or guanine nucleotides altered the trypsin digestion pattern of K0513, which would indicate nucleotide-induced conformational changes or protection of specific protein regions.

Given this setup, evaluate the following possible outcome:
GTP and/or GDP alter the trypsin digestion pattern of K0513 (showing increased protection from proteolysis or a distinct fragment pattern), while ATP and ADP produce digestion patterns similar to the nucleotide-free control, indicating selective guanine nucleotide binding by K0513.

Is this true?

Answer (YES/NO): NO